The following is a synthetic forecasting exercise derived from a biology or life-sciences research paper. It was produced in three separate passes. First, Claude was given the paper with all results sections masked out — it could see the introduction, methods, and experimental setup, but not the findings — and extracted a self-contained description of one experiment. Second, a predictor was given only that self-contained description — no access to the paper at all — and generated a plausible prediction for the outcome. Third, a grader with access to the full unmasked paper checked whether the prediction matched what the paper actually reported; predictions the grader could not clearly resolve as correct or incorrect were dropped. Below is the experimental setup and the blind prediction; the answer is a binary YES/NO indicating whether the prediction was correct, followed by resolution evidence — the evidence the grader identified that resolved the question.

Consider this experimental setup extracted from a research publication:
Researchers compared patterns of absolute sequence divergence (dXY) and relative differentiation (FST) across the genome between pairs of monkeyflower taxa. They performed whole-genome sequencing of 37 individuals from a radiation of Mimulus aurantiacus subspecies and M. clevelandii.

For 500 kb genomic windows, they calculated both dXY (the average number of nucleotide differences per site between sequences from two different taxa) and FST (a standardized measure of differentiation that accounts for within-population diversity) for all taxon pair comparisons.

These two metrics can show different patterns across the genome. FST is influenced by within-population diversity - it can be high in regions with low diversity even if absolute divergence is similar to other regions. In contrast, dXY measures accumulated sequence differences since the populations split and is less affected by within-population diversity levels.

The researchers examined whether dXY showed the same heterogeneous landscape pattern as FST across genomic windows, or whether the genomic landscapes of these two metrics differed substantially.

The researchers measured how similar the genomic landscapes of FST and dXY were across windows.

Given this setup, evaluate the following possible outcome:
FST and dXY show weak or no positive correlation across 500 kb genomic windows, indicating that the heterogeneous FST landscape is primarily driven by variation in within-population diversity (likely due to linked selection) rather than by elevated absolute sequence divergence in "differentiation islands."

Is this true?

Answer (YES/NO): YES